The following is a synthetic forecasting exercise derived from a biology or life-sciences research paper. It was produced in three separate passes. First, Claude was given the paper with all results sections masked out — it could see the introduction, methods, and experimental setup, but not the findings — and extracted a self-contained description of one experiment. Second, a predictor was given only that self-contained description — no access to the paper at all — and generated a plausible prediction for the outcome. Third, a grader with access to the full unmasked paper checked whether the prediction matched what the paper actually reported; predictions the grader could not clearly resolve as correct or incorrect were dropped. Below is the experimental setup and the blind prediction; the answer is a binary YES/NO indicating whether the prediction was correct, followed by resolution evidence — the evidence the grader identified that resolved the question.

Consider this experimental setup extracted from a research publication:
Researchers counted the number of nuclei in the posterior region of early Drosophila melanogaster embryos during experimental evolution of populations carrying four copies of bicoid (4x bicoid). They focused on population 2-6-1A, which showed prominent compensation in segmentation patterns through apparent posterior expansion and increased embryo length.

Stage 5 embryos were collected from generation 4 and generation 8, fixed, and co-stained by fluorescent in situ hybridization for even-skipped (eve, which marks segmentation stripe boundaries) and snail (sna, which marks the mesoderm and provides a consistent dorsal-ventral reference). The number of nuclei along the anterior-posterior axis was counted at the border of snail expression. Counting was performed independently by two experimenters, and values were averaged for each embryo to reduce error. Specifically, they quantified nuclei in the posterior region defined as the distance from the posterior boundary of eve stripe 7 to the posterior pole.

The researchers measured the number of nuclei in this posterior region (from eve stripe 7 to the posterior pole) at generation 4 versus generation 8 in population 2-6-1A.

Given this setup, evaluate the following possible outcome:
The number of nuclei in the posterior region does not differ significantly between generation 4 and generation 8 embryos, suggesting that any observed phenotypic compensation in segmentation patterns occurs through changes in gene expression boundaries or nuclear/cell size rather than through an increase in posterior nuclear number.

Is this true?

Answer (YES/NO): NO